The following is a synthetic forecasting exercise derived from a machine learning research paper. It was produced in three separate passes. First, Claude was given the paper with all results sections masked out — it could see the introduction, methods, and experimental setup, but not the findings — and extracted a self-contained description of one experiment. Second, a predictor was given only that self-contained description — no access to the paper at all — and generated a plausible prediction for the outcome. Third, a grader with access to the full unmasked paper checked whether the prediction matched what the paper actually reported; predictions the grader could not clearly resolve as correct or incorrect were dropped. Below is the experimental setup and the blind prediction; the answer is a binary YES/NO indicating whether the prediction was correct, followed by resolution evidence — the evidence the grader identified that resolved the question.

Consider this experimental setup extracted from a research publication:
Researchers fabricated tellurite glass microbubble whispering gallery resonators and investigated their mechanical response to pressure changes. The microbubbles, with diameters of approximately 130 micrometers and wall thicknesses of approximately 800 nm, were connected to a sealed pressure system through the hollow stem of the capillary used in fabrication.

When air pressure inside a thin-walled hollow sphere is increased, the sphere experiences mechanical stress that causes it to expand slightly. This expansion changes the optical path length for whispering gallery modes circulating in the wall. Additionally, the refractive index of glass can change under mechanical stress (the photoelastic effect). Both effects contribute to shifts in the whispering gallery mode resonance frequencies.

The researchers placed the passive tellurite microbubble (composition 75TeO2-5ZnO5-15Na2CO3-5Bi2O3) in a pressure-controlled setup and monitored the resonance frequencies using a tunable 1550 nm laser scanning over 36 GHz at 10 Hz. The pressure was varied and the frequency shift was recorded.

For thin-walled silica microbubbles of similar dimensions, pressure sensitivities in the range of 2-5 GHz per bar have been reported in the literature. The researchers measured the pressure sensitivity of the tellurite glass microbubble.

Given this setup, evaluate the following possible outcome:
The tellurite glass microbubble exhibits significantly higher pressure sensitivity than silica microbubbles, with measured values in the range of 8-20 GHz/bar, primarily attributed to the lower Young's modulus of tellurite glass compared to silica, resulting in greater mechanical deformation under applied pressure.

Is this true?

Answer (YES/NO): NO